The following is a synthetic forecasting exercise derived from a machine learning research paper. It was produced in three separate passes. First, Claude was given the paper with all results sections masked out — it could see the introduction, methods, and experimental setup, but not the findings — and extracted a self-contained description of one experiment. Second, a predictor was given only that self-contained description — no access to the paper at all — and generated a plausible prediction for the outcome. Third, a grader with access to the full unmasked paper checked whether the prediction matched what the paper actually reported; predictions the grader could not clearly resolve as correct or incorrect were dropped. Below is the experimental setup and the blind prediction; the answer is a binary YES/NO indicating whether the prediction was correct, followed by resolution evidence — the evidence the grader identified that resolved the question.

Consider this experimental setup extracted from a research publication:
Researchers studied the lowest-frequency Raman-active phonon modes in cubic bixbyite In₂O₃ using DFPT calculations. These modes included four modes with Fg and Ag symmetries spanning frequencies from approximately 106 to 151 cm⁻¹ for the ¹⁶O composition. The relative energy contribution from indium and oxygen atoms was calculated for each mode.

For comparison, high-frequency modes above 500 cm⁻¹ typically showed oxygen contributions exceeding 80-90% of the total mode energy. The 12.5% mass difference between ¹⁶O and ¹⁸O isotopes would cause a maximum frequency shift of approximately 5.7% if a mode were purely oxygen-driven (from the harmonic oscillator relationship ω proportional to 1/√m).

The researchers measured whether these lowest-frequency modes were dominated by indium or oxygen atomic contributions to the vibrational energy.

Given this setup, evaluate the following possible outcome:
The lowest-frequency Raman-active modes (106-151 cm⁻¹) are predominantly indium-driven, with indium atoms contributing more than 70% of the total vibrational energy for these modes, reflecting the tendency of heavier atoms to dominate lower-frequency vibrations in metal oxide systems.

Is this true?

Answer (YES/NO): YES